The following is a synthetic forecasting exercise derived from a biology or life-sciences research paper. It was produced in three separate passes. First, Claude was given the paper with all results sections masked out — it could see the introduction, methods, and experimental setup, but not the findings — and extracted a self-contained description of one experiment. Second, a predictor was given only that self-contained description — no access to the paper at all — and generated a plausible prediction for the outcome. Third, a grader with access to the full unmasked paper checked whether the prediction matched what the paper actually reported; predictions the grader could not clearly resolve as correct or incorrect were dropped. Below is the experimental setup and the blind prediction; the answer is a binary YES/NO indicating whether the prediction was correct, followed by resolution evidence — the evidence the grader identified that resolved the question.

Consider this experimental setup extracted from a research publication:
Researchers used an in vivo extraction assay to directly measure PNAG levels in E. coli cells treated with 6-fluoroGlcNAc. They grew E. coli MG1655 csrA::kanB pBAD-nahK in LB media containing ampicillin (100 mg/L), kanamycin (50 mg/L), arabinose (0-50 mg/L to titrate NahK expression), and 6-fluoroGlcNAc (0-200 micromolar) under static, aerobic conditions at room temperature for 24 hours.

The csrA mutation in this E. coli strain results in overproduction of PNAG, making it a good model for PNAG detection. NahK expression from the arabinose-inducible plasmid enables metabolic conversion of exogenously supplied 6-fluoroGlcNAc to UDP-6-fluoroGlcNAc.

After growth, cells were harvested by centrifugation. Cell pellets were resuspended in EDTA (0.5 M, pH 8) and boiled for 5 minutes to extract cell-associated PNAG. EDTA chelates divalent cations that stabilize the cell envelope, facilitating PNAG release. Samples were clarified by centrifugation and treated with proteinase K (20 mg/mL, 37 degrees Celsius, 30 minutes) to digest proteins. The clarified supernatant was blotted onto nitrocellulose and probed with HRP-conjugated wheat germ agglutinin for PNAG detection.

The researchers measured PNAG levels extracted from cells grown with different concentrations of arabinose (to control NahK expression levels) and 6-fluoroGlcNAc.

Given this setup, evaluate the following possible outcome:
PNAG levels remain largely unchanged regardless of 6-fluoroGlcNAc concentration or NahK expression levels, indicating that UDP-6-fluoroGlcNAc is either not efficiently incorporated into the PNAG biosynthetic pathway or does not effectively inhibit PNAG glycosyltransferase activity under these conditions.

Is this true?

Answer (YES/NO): NO